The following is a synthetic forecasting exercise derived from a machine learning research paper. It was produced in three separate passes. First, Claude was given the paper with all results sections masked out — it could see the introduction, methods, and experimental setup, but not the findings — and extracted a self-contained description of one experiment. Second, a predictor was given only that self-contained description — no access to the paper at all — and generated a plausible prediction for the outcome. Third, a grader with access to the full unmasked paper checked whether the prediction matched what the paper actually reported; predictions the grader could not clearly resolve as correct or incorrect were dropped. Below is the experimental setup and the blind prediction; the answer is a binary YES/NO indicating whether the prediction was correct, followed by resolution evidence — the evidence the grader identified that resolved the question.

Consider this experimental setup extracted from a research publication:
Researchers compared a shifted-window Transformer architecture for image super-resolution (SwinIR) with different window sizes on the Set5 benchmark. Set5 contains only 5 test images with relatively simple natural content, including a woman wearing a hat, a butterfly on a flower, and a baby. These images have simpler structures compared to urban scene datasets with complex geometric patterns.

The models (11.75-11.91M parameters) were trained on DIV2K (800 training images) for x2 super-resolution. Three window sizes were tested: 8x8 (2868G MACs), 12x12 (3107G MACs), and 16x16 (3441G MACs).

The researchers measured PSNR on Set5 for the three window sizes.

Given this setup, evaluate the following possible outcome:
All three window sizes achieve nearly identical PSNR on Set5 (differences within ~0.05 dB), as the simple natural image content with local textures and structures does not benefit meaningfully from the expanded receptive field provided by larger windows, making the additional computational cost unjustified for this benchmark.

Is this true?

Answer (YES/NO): NO